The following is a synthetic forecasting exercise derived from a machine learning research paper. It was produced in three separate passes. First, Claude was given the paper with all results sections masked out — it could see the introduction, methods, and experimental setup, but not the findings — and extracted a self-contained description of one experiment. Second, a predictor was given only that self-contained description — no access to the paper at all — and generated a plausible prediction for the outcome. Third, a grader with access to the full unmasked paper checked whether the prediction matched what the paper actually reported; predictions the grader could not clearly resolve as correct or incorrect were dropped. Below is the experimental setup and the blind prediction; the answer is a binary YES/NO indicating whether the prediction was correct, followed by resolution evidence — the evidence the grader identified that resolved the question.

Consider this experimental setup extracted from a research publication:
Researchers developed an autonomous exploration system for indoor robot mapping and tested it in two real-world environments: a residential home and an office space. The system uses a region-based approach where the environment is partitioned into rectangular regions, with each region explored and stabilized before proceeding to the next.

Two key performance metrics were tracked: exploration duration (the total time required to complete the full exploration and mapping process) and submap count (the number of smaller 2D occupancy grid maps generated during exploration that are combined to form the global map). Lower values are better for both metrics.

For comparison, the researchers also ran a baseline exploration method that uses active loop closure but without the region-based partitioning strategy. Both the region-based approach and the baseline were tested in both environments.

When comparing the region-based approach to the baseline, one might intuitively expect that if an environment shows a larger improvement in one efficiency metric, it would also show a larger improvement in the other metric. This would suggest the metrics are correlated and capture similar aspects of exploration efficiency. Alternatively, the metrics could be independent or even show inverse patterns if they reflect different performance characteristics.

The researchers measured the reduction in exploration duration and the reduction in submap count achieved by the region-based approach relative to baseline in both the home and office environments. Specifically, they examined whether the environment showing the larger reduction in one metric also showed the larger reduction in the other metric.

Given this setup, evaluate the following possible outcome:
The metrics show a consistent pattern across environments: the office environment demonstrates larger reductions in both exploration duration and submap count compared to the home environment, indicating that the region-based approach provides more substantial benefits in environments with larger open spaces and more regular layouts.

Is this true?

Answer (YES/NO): NO